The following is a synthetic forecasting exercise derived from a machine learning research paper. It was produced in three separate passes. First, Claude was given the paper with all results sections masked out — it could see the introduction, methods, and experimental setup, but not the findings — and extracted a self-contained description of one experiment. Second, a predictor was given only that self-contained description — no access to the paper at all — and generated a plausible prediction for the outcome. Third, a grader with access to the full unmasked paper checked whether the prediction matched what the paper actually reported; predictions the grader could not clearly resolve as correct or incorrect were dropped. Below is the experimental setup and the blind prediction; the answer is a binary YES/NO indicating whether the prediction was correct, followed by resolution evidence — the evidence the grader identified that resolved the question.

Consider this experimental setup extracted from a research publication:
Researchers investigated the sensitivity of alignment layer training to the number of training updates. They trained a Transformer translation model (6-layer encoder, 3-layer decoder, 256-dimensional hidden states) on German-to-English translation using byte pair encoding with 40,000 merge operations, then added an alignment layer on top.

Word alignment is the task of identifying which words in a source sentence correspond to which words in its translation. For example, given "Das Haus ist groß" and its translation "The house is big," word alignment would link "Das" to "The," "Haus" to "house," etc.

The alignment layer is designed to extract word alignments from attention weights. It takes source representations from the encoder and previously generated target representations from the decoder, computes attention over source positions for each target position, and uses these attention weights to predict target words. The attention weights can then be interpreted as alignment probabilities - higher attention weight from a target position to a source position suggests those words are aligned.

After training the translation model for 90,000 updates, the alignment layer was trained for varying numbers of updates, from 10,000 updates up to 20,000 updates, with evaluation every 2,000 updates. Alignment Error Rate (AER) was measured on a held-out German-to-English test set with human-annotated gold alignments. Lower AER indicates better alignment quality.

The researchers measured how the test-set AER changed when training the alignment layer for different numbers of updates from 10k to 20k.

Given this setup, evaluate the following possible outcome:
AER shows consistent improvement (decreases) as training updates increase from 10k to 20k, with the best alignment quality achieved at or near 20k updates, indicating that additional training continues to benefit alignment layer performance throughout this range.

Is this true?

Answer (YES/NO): NO